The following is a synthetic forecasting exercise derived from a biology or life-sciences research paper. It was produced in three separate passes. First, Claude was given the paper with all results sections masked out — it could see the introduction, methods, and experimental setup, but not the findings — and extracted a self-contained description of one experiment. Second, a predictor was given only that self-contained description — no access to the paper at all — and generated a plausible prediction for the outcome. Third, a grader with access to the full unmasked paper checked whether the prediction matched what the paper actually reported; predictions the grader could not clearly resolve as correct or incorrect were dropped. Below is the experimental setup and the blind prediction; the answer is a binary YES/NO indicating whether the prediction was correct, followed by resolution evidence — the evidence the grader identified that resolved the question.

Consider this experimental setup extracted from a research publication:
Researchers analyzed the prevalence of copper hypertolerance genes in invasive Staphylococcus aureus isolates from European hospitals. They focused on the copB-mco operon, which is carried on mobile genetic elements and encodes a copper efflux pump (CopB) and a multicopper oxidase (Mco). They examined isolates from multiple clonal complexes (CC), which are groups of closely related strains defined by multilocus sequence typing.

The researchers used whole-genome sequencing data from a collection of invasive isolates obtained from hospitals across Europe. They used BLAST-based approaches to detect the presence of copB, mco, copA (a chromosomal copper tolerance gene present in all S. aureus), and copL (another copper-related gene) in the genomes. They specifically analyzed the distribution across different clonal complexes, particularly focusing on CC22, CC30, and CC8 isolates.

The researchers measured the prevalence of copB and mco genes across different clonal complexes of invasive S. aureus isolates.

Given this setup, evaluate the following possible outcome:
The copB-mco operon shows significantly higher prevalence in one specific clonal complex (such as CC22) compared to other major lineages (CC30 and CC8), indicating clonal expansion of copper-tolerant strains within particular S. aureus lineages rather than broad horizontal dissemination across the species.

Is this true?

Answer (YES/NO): NO